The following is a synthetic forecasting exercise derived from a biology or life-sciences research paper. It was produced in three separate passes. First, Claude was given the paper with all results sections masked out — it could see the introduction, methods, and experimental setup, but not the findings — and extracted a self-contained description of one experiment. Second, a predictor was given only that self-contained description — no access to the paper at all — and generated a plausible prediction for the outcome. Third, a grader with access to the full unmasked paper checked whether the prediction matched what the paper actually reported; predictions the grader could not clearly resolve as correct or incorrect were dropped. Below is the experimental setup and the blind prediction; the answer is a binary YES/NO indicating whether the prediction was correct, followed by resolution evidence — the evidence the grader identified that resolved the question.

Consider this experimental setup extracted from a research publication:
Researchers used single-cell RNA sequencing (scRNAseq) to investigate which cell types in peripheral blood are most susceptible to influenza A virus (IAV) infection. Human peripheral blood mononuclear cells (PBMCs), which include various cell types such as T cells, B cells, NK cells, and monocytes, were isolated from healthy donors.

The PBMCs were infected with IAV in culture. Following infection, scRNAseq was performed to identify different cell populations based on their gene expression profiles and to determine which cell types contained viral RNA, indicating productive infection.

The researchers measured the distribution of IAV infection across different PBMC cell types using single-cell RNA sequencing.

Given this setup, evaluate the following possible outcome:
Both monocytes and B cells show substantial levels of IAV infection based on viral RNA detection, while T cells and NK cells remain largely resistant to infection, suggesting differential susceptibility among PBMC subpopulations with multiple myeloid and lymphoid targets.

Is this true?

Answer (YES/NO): NO